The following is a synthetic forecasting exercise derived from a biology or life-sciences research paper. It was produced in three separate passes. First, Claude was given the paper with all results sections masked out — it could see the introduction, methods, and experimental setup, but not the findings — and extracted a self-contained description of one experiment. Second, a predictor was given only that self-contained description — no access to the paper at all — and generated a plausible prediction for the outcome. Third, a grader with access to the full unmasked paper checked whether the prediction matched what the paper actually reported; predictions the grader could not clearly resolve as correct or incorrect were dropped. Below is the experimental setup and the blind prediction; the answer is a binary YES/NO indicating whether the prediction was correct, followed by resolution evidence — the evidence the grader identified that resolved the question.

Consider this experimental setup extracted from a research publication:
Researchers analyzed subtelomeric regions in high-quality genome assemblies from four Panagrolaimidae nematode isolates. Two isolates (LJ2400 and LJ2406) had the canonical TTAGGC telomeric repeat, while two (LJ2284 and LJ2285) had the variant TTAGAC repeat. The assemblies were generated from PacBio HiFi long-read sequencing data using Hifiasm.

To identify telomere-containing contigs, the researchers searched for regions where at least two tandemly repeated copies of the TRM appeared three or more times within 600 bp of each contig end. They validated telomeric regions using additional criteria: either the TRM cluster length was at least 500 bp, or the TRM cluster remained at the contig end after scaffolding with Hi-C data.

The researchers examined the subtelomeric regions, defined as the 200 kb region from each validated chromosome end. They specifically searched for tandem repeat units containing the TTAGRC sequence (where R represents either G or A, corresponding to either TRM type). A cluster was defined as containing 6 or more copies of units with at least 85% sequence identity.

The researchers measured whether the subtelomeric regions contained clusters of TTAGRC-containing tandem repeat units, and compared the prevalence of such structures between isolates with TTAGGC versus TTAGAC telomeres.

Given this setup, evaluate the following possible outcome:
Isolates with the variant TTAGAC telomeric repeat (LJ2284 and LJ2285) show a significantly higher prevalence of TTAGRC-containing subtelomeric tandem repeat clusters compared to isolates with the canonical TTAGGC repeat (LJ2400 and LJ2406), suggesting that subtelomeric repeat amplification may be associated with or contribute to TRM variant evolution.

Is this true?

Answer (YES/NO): NO